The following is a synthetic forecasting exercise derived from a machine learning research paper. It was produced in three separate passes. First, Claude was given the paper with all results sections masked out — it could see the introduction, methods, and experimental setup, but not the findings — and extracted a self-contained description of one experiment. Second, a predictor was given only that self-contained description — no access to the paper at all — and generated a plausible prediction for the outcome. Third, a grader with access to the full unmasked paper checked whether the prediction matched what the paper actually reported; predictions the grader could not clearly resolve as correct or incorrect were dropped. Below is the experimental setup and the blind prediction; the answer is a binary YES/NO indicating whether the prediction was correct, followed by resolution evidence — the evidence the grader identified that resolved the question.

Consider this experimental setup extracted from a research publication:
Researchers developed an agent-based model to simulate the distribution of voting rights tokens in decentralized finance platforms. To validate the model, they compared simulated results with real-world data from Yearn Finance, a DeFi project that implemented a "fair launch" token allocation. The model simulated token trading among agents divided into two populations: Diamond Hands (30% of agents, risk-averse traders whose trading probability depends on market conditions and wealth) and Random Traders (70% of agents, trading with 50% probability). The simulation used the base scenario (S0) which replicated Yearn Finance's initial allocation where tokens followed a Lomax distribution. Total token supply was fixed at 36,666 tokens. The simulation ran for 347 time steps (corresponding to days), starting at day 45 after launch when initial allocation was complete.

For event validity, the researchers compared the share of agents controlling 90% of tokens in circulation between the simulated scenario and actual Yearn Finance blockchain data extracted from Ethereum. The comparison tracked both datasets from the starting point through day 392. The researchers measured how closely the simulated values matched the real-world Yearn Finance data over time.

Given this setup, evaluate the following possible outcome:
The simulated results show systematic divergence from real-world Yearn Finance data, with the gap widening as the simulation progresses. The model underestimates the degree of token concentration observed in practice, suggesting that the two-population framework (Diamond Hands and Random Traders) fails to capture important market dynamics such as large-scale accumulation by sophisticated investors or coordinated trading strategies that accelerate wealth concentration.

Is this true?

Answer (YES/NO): NO